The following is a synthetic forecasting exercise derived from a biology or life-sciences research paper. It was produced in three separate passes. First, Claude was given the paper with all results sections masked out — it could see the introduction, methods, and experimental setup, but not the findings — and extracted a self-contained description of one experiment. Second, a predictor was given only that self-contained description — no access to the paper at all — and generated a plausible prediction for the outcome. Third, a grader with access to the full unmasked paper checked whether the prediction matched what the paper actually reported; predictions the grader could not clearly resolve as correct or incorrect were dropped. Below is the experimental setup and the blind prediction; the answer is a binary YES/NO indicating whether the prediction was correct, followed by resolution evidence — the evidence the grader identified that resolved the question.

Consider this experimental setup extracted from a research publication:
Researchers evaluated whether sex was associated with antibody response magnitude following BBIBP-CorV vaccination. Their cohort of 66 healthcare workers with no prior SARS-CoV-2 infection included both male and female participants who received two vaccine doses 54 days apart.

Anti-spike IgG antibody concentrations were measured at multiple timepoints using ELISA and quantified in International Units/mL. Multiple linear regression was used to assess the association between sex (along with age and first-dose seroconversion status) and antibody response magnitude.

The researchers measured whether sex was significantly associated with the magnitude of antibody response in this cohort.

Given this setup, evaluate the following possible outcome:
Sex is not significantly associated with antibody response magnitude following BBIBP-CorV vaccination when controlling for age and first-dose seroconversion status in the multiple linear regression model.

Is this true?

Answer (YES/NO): NO